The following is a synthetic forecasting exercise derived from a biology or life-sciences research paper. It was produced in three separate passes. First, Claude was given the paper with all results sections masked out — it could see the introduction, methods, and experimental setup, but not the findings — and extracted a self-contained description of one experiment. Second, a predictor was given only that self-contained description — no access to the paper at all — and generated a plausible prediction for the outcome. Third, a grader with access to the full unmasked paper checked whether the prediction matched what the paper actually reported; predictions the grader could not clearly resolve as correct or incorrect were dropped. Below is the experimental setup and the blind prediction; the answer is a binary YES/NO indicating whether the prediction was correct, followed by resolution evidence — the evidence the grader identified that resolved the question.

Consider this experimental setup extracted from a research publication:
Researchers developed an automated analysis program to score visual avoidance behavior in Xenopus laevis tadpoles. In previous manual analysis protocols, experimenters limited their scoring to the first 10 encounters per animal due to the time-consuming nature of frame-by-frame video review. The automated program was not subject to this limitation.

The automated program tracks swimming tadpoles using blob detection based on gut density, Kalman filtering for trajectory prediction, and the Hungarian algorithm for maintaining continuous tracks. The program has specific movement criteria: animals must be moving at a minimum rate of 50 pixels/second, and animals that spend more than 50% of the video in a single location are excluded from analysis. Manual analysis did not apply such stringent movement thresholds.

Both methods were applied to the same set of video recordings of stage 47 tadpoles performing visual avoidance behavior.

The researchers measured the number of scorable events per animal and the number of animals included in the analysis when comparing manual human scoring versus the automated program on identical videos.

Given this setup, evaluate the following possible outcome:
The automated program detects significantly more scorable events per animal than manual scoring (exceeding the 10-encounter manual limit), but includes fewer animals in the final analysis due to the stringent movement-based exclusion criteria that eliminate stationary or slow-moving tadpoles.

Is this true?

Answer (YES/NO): YES